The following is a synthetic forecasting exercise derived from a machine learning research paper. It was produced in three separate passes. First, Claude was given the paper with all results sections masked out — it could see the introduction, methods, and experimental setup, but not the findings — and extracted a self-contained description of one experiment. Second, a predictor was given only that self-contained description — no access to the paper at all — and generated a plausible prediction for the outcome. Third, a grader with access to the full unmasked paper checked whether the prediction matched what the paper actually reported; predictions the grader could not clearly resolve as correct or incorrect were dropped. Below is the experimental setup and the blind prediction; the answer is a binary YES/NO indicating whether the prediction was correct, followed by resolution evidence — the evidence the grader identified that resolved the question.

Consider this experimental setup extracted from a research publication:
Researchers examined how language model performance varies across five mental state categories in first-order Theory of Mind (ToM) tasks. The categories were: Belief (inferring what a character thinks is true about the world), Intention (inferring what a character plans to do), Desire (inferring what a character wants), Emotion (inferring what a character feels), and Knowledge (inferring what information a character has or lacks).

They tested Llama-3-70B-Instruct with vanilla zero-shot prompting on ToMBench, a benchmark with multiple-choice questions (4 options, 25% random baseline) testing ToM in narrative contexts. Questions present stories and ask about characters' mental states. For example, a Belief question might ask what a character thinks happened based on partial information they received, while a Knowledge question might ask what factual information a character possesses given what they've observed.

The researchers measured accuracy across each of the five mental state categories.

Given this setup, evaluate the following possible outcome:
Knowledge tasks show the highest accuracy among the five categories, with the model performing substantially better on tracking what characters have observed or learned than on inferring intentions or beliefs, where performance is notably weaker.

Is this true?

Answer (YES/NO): NO